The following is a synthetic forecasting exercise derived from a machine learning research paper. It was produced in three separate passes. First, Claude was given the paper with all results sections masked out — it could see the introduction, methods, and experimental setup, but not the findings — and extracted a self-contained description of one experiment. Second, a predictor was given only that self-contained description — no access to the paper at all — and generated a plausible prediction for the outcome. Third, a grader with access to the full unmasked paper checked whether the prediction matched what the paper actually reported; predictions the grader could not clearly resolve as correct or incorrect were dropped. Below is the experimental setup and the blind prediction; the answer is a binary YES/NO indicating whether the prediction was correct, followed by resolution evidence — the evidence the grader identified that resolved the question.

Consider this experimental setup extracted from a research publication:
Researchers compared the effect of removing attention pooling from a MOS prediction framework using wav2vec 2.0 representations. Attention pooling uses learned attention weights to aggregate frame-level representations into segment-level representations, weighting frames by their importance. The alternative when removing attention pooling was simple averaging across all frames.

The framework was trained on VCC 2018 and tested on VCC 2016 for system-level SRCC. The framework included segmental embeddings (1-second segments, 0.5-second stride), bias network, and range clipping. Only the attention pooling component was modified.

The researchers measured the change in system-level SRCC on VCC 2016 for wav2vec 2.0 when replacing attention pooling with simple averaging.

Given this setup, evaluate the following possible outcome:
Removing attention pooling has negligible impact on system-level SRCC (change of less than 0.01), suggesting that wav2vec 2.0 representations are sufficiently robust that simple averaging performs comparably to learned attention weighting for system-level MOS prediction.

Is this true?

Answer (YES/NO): NO